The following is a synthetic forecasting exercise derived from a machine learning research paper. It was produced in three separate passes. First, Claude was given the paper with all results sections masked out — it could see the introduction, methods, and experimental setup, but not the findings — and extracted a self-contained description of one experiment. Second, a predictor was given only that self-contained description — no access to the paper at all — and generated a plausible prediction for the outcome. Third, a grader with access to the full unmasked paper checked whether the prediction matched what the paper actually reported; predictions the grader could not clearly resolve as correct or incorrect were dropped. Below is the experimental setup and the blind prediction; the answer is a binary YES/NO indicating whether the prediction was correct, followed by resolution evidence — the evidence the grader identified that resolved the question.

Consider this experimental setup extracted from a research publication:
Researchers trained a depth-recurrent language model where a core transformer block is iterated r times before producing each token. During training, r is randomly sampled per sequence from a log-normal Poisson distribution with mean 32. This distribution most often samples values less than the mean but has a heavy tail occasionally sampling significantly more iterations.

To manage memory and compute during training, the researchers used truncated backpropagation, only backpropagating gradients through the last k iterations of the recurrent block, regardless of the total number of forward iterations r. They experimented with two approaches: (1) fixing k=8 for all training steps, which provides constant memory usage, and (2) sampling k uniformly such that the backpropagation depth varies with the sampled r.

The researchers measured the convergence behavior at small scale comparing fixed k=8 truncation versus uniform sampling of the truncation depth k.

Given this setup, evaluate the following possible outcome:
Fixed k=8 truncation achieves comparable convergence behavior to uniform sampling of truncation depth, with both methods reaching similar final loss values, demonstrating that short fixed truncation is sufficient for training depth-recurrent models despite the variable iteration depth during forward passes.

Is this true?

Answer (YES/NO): YES